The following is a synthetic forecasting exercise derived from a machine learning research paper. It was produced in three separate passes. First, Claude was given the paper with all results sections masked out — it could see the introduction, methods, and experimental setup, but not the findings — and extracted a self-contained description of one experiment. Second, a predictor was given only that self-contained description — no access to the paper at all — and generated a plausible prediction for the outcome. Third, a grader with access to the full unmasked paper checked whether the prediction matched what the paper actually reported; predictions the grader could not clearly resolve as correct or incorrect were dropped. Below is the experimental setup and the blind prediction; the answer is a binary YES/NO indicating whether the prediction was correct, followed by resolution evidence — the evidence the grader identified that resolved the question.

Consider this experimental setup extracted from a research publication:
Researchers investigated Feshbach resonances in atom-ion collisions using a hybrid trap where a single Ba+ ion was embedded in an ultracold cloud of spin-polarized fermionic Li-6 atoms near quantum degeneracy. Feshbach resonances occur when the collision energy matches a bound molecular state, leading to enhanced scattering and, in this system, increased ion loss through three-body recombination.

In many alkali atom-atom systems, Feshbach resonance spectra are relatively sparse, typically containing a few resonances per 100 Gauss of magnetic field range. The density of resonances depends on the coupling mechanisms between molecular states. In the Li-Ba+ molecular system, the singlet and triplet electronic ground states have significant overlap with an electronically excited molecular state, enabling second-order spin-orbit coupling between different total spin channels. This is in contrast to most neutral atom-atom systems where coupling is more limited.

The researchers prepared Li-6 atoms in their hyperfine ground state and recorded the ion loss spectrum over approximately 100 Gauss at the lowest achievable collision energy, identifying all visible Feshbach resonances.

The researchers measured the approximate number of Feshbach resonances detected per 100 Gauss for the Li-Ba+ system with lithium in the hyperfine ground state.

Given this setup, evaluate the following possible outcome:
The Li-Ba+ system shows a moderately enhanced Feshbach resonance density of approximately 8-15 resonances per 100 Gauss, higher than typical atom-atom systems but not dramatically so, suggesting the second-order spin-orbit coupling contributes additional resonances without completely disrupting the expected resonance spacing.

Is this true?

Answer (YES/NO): NO